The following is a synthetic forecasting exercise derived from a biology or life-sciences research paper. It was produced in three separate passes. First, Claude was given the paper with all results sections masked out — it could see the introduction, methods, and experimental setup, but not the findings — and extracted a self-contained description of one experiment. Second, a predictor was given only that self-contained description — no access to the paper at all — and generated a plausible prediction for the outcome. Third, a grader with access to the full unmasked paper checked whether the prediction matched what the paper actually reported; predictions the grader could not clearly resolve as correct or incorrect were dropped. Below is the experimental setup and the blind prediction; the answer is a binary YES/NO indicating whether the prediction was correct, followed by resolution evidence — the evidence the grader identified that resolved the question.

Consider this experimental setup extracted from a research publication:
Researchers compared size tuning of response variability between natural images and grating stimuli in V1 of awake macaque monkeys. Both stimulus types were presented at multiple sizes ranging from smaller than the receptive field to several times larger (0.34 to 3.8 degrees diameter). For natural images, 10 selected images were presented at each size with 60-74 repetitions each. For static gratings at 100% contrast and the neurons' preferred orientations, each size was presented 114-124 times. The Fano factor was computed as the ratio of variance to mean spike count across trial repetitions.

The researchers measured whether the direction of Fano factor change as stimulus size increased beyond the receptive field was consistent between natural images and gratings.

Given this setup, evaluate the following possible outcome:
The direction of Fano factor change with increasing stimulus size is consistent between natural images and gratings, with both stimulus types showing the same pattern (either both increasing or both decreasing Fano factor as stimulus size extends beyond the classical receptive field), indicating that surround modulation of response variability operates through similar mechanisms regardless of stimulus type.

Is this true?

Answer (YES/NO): YES